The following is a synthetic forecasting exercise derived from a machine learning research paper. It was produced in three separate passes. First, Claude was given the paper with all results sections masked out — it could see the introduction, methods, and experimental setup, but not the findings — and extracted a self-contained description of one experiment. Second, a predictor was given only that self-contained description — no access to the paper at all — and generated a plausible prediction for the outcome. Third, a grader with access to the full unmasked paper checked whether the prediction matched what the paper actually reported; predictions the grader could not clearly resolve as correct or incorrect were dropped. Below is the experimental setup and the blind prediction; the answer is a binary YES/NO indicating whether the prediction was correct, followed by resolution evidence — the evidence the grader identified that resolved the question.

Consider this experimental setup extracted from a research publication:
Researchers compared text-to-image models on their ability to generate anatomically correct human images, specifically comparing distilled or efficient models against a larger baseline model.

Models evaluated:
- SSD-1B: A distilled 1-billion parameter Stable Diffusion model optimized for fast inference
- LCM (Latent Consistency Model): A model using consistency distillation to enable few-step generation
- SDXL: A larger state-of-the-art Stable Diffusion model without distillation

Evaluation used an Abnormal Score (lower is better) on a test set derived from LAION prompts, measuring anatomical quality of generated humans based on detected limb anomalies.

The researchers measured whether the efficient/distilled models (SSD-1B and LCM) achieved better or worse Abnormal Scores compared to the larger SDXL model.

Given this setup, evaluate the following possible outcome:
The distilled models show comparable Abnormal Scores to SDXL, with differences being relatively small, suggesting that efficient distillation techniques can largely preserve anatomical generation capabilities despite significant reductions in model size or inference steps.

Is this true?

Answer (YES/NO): NO